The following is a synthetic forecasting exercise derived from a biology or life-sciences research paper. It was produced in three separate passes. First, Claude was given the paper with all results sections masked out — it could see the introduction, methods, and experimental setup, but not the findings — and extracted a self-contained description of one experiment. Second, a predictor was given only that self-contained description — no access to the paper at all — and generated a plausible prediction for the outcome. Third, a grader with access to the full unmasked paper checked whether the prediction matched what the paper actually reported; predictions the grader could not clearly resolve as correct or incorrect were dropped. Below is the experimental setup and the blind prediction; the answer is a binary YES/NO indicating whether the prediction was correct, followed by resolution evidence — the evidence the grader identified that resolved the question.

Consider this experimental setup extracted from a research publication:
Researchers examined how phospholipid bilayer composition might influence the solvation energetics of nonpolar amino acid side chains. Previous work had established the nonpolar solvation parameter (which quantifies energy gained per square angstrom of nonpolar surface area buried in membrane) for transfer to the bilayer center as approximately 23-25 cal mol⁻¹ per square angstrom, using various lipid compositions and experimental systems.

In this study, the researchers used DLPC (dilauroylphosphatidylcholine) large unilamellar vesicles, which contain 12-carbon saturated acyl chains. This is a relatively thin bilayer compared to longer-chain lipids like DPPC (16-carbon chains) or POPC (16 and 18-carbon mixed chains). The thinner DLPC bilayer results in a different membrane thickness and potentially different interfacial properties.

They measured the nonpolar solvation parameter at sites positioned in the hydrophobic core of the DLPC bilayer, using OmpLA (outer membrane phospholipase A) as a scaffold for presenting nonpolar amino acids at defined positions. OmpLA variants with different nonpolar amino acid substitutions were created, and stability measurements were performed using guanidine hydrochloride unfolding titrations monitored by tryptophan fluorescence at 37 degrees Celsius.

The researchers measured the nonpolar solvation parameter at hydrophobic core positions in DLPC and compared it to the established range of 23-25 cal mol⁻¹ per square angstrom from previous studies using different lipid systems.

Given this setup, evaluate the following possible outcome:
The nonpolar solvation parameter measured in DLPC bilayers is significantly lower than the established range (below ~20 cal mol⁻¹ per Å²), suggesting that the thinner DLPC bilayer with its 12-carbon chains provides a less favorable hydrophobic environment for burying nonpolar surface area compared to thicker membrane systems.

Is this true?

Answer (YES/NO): NO